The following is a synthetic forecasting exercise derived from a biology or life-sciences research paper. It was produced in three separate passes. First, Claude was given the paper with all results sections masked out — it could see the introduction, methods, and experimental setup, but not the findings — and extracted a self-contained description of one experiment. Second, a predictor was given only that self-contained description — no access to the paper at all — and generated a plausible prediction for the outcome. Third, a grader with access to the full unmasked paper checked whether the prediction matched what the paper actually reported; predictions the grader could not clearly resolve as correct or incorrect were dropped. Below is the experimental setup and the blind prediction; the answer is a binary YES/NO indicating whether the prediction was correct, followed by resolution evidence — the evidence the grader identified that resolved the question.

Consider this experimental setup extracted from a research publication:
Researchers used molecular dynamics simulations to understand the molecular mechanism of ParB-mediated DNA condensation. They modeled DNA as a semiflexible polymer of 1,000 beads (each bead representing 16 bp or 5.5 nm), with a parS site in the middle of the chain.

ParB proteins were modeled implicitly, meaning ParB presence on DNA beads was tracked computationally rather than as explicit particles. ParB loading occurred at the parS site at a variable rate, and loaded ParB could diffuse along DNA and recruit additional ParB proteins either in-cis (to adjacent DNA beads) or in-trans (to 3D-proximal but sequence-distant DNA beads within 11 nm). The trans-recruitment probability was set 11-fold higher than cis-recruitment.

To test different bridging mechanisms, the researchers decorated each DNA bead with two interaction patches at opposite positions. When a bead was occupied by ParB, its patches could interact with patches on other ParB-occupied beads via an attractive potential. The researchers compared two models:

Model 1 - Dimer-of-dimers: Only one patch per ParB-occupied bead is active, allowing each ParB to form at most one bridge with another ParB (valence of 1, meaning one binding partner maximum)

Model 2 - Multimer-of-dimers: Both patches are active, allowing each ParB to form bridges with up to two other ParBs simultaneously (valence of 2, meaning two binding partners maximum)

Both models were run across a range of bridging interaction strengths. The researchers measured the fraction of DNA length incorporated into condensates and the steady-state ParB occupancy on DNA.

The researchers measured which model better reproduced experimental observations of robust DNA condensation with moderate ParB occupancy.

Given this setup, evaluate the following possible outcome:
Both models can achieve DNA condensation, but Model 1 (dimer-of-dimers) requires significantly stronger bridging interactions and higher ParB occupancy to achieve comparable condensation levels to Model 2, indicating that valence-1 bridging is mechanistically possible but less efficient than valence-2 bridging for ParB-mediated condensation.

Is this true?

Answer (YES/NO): NO